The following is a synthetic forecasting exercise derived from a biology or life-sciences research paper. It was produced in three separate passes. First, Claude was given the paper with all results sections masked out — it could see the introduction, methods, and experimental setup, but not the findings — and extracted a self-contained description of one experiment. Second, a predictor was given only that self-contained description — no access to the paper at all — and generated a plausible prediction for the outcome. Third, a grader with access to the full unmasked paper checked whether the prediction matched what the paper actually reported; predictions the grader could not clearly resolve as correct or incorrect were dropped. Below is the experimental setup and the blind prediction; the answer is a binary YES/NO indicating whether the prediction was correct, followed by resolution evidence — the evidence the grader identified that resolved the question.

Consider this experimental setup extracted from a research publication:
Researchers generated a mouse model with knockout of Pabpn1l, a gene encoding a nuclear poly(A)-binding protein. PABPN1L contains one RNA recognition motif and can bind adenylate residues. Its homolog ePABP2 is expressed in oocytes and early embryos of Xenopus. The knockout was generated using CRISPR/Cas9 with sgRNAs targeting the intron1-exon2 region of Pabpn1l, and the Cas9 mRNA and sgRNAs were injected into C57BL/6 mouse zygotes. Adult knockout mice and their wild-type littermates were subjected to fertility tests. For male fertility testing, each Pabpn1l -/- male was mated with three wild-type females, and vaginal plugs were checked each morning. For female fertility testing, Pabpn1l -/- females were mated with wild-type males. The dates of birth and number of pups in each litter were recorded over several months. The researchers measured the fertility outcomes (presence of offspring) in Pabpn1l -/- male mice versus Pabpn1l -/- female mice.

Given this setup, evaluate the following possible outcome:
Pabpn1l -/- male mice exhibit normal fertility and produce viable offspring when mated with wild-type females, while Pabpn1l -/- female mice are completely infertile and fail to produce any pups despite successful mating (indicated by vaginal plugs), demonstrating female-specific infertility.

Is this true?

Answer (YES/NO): YES